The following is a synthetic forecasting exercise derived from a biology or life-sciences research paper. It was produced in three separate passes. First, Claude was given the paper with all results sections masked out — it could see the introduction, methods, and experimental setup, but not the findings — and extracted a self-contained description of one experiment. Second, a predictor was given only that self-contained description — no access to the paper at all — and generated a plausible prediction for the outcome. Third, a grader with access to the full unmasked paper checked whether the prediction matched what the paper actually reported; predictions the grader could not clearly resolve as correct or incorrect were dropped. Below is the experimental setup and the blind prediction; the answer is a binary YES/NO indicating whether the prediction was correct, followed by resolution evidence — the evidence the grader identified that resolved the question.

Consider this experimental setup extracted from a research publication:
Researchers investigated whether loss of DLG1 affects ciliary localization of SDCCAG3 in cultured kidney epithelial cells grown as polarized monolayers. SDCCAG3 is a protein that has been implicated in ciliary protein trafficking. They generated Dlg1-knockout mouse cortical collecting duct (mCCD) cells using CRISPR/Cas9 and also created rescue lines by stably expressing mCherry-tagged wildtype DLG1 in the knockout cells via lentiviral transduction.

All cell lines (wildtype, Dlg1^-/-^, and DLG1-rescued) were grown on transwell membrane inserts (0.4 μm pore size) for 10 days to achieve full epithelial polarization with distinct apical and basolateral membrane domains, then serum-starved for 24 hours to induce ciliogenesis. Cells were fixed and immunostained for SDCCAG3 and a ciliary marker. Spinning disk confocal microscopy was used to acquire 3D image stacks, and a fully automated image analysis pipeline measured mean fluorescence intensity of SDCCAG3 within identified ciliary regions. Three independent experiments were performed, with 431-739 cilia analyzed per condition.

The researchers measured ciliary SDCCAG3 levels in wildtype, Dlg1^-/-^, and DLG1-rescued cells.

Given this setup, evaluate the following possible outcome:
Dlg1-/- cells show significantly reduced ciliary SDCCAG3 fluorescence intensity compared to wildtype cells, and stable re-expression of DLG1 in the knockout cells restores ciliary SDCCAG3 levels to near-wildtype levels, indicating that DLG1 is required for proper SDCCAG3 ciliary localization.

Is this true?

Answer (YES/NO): YES